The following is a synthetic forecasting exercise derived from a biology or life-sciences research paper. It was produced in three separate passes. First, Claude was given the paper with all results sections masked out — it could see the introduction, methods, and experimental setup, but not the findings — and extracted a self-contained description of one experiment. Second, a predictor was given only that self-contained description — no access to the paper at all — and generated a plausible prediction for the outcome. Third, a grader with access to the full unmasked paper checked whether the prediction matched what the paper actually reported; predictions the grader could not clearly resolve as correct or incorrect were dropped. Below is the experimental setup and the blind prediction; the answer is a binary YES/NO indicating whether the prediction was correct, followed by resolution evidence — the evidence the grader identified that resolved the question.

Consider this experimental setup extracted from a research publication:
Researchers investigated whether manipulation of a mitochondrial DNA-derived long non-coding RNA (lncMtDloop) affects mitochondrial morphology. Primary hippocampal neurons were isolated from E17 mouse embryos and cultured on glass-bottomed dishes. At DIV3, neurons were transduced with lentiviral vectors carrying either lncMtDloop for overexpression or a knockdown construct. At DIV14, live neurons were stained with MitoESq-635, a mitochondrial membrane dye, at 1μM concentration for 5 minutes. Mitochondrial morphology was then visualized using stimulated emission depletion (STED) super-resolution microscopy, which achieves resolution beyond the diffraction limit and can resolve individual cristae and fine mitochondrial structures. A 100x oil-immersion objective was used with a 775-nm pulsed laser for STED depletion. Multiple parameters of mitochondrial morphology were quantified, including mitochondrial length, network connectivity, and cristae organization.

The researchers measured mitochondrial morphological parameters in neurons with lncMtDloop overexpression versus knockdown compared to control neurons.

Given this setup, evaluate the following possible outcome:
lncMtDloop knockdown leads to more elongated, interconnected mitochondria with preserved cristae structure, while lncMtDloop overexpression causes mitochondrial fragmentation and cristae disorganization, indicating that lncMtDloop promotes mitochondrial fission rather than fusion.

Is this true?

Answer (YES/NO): NO